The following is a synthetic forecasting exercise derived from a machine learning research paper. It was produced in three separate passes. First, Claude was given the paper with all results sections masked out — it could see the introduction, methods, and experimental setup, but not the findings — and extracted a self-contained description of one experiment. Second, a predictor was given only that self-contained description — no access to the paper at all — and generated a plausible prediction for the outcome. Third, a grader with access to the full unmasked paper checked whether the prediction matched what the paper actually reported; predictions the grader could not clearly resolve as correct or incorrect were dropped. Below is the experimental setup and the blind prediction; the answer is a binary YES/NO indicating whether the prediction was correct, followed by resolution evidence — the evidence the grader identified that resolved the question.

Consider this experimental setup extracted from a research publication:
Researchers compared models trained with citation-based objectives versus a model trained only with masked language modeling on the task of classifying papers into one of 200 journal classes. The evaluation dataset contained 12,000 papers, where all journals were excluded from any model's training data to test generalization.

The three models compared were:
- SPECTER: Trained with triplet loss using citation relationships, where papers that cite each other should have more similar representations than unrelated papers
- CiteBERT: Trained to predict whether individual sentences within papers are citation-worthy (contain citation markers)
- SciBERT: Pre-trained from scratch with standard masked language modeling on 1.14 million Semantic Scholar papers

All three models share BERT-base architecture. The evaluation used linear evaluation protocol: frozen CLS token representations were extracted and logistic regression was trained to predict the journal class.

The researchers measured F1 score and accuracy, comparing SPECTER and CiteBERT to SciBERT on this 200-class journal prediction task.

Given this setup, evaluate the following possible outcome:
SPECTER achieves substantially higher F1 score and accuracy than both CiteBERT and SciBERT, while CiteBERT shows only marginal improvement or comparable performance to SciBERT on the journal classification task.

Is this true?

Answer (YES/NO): NO